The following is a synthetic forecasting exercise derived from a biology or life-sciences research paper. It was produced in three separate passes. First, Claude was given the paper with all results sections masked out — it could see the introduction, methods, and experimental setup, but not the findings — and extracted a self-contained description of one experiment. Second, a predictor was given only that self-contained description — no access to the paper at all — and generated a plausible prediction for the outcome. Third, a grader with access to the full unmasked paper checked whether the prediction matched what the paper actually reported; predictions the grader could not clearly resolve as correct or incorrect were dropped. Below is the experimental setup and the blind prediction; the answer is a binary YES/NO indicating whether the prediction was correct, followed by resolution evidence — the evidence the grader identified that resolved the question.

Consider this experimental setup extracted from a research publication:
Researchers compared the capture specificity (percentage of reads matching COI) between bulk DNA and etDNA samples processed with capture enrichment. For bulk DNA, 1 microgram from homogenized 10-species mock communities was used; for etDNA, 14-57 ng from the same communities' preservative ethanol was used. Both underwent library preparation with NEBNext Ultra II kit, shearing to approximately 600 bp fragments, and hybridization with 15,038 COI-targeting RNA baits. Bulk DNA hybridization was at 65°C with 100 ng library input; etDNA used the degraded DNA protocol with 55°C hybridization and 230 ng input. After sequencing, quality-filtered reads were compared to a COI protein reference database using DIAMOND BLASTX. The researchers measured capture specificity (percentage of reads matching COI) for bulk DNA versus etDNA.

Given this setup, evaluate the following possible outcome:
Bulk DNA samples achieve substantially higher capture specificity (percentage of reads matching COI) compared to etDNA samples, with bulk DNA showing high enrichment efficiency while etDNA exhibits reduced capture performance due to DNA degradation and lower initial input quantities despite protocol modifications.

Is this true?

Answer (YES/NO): NO